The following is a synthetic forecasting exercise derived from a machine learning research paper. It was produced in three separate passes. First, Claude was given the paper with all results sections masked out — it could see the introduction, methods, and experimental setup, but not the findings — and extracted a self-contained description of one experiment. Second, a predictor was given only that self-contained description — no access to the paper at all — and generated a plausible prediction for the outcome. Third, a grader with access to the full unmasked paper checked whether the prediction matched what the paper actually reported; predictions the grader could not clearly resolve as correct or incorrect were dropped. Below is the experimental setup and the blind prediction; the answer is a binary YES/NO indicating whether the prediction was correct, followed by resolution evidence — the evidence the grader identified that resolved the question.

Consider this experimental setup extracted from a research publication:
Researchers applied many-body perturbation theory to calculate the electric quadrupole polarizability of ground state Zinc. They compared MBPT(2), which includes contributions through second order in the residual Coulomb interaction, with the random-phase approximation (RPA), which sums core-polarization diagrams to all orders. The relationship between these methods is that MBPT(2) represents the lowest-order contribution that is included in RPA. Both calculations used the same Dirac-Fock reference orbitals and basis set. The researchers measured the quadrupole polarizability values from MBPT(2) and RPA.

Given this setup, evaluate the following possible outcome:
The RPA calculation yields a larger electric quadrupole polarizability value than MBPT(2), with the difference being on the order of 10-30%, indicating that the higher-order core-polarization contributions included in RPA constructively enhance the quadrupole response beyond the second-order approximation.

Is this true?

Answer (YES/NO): YES